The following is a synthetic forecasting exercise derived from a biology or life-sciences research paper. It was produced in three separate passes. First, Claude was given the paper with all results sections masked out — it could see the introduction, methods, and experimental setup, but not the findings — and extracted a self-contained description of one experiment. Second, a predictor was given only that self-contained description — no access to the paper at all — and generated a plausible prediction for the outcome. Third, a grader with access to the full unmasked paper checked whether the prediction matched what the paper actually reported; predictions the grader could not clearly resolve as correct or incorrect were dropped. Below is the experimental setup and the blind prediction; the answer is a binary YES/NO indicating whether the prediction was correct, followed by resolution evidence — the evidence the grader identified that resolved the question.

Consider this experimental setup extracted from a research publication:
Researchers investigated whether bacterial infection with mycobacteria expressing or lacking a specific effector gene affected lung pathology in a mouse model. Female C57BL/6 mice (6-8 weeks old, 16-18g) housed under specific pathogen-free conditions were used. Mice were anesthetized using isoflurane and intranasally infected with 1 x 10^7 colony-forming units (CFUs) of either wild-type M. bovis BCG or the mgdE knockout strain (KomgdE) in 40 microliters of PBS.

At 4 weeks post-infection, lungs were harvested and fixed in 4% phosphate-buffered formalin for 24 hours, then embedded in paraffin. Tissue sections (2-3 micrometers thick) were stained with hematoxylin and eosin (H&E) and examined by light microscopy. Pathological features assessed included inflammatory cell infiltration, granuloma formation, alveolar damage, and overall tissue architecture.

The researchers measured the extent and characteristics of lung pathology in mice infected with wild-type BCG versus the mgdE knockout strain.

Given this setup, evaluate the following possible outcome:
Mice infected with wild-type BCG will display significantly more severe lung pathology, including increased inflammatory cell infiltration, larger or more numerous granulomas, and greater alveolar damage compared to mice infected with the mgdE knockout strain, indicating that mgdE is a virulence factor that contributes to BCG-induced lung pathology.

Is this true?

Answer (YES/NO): YES